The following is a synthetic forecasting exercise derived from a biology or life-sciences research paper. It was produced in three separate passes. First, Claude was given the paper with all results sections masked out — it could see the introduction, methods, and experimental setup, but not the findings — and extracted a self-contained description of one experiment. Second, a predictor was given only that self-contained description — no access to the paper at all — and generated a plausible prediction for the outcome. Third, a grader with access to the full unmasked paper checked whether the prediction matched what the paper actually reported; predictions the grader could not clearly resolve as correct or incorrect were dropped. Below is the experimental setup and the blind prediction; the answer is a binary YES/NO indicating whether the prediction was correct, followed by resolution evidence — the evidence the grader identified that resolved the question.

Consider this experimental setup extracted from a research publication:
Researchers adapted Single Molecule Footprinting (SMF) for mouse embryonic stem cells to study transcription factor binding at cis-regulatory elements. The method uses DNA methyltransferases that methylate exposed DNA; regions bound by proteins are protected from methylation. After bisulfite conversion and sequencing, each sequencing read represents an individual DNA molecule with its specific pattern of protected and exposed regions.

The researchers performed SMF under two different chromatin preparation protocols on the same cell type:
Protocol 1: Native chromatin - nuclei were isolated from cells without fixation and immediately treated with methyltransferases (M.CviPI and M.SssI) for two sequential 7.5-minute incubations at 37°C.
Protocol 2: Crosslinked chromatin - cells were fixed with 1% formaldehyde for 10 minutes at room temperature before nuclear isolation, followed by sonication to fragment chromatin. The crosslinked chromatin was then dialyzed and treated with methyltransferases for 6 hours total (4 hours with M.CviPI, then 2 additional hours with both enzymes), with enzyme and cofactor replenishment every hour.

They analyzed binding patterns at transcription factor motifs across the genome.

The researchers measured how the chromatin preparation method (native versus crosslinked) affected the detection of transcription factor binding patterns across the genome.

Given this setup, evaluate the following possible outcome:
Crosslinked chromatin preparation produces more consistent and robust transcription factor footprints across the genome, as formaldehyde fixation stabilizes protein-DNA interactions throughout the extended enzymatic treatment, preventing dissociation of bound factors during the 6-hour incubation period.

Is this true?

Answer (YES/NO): NO